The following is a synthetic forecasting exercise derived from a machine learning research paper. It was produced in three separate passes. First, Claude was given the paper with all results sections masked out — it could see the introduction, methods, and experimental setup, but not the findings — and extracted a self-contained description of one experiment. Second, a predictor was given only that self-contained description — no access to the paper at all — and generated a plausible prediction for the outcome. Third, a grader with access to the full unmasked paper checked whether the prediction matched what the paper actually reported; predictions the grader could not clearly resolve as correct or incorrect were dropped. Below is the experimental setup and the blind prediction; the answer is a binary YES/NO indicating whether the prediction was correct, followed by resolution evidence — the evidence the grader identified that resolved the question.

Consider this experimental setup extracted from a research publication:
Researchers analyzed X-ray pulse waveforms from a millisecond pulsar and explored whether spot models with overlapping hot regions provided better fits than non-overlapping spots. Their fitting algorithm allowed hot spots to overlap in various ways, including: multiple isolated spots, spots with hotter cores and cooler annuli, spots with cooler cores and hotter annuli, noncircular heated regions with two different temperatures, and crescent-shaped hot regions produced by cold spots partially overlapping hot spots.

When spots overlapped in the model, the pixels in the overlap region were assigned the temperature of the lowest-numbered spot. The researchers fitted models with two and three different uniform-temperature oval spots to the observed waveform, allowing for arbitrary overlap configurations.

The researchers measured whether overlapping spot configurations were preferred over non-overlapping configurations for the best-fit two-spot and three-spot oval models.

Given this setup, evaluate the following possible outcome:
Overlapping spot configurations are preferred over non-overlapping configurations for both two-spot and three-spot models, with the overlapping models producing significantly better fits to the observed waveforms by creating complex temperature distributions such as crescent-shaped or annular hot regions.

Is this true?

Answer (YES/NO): NO